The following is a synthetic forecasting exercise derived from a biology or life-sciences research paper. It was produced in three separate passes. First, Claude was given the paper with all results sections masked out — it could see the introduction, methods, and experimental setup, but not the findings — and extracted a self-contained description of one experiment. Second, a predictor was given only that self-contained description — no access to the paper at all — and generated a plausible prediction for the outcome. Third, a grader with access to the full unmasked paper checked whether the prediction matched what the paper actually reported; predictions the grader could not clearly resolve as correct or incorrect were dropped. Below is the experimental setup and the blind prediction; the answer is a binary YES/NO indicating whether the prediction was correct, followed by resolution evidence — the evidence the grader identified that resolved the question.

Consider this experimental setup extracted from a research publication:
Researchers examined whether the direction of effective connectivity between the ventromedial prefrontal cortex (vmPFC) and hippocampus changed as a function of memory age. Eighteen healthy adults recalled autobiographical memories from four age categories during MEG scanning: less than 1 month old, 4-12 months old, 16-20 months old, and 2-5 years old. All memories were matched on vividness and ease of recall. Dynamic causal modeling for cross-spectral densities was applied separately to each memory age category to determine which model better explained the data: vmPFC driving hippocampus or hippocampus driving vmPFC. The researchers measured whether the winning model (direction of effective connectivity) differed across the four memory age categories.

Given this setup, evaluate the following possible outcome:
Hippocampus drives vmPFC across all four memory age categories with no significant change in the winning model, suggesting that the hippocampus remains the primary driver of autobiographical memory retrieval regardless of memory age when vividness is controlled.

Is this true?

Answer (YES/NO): NO